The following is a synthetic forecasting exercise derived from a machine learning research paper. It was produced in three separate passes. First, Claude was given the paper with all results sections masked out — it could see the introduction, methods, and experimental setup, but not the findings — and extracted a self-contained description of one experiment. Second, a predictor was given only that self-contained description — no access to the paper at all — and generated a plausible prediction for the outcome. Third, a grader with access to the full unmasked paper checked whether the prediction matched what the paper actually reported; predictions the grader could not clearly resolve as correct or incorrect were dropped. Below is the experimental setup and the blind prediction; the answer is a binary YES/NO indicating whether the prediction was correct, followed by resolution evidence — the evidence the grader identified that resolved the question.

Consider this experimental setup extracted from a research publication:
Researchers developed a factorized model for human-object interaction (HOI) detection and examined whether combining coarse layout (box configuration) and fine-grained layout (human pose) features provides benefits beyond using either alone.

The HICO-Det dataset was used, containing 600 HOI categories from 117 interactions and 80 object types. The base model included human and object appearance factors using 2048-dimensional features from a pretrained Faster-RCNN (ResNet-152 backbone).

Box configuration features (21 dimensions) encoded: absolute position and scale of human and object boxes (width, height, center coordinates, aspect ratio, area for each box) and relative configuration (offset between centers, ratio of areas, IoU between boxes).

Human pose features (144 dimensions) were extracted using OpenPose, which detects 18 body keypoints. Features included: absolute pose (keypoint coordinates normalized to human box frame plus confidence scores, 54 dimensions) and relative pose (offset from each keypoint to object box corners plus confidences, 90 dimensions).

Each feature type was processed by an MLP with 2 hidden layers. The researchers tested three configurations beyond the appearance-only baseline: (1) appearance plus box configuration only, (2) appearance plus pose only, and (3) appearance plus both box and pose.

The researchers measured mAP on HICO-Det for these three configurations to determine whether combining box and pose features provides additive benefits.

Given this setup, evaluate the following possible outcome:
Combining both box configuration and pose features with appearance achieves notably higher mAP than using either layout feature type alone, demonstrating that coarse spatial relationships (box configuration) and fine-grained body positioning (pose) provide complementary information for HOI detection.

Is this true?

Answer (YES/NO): NO